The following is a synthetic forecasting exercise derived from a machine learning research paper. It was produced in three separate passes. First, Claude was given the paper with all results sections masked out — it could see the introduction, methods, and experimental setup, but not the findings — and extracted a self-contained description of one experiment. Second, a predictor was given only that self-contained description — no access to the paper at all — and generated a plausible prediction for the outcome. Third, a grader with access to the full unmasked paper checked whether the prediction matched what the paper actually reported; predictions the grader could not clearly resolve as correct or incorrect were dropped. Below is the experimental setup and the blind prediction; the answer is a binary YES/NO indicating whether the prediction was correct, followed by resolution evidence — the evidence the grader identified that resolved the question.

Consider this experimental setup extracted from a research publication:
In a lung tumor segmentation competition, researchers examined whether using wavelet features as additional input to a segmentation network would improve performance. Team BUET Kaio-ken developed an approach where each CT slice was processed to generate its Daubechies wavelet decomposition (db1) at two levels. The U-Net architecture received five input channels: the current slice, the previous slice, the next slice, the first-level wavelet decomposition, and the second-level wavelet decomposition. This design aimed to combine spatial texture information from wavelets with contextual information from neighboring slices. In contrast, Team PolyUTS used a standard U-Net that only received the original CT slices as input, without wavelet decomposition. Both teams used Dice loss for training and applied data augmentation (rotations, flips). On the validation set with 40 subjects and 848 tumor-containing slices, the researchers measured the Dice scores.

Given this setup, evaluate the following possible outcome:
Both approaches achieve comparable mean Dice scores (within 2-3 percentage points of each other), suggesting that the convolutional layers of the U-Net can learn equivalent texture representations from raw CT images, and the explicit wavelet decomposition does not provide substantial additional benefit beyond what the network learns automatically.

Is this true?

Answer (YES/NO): NO